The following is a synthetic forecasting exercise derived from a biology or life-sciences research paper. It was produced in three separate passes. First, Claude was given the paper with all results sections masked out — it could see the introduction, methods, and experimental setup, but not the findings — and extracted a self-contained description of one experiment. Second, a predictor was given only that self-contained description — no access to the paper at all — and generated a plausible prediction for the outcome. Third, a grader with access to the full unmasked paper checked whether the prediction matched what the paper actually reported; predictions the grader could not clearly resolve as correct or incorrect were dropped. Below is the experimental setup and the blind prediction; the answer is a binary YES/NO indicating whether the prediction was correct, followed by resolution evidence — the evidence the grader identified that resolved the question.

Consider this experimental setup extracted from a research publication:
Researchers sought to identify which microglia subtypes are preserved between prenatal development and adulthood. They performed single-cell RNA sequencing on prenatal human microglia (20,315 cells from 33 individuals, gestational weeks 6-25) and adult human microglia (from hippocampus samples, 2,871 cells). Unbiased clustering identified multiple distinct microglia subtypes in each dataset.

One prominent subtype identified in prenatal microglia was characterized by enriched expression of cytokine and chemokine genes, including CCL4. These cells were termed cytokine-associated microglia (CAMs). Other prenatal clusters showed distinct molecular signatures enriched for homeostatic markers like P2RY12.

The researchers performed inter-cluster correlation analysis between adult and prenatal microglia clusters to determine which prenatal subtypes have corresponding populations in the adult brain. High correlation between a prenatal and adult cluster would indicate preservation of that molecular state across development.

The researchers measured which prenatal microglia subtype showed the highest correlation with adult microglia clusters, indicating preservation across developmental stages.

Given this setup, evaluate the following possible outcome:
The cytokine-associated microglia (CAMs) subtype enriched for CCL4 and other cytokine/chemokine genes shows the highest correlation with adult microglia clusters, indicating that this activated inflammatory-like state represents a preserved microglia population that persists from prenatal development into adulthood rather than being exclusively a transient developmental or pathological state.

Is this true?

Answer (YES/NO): YES